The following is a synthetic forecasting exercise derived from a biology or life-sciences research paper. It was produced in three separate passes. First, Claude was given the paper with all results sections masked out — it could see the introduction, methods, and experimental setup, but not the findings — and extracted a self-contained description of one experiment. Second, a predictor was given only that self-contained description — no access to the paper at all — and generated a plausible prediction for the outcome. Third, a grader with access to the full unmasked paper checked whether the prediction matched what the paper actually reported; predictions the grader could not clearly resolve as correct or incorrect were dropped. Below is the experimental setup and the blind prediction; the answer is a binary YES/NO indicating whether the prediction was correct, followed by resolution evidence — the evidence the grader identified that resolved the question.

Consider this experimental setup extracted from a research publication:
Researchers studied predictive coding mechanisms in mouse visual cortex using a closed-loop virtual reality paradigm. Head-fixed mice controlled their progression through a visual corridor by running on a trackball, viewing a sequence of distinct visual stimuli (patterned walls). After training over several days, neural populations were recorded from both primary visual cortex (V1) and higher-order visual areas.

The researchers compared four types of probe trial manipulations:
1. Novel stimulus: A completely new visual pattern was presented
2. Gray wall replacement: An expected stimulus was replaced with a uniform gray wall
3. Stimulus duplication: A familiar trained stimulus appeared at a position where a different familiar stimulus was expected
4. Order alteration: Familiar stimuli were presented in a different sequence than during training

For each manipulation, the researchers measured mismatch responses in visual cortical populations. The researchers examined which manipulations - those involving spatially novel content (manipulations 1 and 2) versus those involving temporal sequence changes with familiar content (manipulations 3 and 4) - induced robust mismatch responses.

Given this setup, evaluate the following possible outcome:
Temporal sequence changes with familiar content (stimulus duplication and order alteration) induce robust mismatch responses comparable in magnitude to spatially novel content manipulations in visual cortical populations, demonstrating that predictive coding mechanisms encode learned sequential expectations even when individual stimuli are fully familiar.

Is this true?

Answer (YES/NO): NO